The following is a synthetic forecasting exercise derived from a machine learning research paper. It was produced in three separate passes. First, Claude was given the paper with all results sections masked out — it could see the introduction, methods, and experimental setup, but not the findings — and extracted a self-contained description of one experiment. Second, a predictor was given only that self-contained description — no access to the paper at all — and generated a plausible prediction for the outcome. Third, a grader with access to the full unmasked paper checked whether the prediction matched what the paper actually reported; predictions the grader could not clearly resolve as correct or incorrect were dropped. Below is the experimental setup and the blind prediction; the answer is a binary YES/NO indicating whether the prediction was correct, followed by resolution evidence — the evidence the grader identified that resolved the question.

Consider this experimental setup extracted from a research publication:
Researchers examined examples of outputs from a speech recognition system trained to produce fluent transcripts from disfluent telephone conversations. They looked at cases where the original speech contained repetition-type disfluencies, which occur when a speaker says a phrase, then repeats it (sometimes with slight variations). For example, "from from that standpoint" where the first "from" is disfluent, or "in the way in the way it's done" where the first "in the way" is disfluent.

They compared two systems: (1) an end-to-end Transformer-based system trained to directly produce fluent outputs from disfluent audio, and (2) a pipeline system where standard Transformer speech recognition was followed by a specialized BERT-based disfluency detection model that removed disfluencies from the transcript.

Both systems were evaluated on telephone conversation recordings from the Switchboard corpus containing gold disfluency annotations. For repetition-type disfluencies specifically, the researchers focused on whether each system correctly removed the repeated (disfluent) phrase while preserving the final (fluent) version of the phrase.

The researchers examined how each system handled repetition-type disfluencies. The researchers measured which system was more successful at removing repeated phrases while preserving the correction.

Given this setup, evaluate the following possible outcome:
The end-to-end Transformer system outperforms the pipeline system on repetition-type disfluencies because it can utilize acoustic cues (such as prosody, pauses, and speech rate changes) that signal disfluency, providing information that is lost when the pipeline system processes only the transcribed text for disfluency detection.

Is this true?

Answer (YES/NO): NO